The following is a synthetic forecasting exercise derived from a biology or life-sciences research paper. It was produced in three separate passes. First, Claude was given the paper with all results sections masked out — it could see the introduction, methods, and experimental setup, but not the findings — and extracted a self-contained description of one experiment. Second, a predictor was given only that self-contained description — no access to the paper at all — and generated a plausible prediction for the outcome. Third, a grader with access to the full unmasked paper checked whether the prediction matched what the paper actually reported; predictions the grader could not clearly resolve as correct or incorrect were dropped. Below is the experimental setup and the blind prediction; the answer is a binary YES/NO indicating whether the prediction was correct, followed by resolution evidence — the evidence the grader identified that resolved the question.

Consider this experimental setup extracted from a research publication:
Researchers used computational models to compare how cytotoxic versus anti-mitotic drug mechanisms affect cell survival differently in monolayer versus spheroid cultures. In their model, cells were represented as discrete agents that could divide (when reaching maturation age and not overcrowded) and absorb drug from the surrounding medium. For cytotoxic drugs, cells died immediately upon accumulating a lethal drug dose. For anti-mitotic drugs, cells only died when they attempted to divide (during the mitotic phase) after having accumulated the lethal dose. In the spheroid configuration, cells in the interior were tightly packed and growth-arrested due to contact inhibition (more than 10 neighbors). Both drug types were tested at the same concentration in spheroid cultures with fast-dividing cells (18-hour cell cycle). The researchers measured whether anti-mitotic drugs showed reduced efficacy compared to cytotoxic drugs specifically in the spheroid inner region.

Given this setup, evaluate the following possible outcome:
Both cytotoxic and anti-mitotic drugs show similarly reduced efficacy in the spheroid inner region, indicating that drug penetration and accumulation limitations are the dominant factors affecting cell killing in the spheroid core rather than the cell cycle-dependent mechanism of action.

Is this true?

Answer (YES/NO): NO